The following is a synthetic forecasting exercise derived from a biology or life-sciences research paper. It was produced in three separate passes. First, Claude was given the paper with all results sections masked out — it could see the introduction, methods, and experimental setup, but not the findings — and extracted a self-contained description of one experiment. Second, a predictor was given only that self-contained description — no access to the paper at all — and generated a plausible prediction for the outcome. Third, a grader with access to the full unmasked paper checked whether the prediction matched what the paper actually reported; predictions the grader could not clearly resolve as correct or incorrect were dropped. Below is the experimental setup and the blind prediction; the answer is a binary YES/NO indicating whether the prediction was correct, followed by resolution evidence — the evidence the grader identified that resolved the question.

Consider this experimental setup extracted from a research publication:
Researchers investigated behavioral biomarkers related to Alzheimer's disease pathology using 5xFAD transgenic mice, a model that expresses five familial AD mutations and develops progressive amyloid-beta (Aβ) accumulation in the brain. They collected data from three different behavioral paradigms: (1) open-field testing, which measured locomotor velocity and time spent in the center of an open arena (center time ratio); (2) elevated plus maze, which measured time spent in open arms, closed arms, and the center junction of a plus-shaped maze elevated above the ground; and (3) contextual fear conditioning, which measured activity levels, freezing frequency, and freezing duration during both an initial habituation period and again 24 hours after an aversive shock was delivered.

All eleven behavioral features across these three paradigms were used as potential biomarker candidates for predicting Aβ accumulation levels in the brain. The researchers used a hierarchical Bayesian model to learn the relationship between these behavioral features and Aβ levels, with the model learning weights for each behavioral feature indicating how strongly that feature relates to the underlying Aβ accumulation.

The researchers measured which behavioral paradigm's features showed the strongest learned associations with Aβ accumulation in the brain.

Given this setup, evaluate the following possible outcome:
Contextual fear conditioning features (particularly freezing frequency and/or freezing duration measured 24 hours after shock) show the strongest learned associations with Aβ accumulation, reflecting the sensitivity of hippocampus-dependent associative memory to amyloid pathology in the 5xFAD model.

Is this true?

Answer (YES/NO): NO